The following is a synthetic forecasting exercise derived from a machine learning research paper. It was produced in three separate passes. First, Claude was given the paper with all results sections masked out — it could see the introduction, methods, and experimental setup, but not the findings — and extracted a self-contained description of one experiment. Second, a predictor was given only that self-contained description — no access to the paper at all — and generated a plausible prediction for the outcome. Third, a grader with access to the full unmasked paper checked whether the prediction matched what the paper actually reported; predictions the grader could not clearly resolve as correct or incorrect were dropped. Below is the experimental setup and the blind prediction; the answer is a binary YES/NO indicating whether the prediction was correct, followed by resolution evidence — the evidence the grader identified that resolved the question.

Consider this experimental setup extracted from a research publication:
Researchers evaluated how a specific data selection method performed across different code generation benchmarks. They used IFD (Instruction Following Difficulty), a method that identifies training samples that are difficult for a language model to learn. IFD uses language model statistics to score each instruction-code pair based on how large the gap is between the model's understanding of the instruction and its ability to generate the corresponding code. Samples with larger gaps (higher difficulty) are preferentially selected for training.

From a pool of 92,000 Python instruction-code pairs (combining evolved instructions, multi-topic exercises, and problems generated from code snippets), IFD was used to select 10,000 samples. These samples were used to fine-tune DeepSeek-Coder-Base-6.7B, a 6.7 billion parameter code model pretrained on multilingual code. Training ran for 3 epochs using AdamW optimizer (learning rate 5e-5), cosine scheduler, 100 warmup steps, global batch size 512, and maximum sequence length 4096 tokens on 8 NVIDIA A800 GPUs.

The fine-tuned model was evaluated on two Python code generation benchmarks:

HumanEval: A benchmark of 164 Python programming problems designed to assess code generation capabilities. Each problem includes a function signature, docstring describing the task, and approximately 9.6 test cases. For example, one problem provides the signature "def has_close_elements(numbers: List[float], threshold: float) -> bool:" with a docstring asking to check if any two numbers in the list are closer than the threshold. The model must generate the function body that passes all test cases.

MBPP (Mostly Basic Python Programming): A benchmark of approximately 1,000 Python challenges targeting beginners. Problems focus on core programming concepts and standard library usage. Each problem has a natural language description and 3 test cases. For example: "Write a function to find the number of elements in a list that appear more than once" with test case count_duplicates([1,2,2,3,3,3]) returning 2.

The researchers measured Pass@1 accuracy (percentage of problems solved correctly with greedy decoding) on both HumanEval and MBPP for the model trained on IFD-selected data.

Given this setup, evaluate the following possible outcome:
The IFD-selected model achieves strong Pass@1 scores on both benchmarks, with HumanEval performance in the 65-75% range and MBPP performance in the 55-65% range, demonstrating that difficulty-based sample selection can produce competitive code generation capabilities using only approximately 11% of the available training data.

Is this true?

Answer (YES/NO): NO